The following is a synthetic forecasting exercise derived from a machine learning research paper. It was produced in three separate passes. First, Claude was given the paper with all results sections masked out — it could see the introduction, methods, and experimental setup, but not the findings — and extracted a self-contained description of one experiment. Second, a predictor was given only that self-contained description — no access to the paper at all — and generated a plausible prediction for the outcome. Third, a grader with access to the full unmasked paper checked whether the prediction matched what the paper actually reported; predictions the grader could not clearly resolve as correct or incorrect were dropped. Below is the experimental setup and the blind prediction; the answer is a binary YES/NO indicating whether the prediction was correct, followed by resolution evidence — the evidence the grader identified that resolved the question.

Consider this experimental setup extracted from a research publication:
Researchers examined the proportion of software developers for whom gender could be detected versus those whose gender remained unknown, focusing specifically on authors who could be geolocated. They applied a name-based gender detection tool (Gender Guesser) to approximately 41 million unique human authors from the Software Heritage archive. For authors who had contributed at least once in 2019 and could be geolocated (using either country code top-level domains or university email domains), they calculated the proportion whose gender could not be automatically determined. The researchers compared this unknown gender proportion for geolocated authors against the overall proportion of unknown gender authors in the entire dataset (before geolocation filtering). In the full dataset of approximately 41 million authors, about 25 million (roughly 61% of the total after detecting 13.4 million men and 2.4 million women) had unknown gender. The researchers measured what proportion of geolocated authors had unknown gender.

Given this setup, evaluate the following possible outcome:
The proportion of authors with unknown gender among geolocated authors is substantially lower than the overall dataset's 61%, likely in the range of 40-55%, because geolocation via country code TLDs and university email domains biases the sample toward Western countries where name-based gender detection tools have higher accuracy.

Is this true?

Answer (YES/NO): NO